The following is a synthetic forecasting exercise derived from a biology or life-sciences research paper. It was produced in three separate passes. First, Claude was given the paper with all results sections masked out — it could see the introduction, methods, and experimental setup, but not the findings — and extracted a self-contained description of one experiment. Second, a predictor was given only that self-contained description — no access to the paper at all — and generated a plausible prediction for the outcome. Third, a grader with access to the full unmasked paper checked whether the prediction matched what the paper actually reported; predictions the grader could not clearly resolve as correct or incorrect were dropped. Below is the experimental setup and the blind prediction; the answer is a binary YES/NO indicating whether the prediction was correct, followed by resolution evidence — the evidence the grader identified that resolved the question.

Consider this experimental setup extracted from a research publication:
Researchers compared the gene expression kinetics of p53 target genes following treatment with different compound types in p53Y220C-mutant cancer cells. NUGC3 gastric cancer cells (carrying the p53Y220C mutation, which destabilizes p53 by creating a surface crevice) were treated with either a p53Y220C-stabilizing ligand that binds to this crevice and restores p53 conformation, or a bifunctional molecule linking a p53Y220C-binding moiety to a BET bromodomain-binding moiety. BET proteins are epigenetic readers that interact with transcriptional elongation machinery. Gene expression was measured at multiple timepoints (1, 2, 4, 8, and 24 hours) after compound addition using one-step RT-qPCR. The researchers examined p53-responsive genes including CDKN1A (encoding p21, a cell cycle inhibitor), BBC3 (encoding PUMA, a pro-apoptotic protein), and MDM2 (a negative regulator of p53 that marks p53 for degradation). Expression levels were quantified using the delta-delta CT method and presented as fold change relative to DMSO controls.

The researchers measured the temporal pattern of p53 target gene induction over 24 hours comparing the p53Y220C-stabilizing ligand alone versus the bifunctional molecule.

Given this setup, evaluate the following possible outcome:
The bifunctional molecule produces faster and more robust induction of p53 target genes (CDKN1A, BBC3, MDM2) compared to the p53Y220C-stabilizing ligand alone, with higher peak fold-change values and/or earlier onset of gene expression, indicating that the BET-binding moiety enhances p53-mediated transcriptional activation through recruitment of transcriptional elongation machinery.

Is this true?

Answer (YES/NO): NO